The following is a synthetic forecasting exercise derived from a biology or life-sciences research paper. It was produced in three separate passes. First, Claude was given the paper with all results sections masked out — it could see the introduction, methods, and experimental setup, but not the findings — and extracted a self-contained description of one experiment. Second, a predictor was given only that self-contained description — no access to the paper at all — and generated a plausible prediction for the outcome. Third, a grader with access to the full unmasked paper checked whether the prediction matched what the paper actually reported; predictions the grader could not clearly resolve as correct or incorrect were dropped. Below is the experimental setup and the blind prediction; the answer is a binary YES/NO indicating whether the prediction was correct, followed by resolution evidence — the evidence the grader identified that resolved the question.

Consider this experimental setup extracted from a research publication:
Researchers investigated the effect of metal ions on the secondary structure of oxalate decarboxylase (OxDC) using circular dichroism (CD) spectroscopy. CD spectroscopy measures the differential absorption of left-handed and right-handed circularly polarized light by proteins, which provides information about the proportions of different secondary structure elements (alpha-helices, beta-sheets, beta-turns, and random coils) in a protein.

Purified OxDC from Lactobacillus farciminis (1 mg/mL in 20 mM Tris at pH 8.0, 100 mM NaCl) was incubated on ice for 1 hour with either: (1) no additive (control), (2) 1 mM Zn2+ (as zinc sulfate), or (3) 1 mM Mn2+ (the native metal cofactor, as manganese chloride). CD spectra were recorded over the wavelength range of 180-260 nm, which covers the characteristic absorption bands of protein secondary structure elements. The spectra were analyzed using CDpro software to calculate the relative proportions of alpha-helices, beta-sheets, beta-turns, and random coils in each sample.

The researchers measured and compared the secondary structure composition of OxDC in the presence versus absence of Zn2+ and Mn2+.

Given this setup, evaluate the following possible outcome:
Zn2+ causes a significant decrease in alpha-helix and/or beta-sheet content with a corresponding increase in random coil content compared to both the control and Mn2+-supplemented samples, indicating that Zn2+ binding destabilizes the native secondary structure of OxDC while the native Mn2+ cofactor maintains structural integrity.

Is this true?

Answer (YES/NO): NO